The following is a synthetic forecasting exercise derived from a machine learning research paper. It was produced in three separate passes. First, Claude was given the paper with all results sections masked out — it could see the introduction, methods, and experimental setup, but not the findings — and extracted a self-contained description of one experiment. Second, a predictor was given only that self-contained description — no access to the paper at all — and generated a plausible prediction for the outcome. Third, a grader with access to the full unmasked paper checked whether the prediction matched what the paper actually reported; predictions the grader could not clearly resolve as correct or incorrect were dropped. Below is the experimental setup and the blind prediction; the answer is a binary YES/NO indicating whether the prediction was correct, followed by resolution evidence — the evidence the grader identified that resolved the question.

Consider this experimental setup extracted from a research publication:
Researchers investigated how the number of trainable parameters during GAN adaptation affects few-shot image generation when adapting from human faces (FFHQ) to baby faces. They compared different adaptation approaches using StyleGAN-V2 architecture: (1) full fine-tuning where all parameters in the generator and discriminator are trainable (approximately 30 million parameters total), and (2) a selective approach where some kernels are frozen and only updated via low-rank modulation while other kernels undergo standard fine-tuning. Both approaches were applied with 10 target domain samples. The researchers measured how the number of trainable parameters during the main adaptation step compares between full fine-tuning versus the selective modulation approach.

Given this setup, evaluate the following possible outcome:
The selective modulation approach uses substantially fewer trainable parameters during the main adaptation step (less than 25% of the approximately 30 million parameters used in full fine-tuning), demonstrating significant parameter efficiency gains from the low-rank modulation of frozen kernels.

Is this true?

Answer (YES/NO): NO